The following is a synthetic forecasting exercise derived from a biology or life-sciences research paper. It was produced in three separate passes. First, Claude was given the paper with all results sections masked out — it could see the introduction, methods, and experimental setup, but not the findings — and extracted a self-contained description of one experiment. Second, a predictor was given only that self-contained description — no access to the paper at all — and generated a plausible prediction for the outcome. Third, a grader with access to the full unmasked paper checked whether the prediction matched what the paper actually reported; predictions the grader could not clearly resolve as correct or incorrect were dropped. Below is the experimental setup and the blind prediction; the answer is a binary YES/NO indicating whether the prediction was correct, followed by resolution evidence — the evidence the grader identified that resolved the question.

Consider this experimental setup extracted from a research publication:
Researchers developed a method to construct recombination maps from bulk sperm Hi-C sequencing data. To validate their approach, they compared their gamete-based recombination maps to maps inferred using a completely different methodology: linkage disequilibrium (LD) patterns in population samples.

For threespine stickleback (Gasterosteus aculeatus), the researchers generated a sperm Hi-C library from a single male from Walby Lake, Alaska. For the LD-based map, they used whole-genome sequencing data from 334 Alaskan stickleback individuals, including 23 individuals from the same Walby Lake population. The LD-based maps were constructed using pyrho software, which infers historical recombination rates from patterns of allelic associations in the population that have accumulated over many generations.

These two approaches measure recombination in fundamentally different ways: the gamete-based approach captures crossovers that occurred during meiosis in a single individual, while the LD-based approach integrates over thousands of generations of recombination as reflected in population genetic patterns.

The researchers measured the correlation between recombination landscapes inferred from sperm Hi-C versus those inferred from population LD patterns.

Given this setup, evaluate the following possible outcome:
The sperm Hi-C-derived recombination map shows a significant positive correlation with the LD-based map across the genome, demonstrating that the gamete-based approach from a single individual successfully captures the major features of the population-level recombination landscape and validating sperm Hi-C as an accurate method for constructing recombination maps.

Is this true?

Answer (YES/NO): YES